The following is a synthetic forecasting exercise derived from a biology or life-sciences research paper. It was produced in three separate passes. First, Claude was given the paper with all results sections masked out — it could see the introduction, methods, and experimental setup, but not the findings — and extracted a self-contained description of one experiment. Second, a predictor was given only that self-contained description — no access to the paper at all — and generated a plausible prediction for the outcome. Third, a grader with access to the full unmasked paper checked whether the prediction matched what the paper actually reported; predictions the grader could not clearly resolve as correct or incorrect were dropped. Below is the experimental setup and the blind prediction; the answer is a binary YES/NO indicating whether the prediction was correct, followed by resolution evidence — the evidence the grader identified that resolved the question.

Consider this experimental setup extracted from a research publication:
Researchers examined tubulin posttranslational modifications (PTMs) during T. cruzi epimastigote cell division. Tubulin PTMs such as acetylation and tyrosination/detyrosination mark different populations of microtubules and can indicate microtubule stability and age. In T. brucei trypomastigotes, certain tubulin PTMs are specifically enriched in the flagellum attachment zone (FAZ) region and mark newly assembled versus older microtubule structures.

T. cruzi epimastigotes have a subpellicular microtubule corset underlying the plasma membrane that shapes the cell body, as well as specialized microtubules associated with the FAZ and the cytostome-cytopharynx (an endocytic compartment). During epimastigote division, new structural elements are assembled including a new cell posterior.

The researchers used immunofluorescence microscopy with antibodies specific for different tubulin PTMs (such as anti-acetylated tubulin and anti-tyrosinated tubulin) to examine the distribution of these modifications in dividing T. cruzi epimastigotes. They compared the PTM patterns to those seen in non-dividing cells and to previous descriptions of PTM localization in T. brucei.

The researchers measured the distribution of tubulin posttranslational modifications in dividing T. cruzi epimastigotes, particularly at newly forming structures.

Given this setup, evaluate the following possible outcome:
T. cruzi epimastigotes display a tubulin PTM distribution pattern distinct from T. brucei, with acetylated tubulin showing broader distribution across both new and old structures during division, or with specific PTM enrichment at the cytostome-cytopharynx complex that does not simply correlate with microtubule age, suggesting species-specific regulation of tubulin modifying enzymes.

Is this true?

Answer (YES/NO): YES